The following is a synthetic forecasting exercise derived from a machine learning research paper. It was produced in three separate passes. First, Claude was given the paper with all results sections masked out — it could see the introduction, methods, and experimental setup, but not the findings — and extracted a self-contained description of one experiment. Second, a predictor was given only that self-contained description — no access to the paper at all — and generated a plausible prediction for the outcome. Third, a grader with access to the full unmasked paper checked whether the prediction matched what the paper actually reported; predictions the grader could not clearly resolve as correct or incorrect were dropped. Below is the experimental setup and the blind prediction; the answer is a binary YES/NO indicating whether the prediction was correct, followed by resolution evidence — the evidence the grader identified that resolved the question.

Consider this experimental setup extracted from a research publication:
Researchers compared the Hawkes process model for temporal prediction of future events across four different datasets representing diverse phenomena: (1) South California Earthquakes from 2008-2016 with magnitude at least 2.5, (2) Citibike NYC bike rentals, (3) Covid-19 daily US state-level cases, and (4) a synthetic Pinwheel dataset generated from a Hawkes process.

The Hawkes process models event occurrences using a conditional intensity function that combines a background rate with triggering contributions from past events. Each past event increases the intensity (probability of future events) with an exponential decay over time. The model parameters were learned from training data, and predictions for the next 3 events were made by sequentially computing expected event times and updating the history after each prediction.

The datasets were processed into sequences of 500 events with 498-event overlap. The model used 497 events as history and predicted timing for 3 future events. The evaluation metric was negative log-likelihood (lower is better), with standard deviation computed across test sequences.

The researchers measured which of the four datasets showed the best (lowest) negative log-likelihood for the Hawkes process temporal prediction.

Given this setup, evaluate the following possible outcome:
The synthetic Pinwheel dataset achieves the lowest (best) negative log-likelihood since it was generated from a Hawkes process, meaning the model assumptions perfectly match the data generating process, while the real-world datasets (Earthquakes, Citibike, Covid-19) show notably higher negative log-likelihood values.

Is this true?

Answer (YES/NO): YES